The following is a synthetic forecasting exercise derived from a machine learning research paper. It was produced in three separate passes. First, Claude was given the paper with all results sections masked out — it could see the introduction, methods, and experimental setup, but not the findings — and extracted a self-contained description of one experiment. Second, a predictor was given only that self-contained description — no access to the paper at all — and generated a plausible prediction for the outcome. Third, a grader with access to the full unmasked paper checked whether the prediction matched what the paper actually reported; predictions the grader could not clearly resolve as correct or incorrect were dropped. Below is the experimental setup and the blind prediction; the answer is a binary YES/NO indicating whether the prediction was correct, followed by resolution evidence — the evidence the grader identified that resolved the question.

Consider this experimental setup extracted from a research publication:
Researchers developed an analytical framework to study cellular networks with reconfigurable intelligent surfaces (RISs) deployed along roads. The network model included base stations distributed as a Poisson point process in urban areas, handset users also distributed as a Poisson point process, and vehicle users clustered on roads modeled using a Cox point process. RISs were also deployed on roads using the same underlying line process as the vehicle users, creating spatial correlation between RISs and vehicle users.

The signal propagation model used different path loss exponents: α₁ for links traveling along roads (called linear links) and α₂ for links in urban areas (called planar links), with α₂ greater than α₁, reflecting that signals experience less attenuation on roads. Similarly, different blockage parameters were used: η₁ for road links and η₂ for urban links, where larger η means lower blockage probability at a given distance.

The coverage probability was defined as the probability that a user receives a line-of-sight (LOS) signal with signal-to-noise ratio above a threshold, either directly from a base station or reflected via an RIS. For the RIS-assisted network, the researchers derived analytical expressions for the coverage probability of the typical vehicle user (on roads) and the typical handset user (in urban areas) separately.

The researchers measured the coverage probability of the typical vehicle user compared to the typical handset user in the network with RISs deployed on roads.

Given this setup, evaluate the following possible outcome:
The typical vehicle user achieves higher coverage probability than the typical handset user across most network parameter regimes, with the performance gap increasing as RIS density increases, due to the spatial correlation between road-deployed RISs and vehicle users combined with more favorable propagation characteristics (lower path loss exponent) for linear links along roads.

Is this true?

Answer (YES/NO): YES